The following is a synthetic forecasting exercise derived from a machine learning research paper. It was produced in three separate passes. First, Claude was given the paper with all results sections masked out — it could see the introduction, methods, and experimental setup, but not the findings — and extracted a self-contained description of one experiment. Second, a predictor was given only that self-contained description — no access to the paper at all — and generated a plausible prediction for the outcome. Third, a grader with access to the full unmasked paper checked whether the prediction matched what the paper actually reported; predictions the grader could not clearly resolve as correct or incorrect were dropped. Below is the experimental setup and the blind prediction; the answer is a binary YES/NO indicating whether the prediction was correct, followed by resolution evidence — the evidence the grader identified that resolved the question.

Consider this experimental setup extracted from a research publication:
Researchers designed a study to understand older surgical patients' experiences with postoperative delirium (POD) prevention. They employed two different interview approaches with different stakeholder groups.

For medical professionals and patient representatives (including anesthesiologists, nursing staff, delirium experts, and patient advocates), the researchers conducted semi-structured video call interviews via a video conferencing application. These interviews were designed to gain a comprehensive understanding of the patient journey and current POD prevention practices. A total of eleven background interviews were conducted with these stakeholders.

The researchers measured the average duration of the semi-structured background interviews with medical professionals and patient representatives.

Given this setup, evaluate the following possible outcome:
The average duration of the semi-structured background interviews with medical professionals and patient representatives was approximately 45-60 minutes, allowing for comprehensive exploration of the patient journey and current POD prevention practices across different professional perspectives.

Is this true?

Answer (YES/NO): NO